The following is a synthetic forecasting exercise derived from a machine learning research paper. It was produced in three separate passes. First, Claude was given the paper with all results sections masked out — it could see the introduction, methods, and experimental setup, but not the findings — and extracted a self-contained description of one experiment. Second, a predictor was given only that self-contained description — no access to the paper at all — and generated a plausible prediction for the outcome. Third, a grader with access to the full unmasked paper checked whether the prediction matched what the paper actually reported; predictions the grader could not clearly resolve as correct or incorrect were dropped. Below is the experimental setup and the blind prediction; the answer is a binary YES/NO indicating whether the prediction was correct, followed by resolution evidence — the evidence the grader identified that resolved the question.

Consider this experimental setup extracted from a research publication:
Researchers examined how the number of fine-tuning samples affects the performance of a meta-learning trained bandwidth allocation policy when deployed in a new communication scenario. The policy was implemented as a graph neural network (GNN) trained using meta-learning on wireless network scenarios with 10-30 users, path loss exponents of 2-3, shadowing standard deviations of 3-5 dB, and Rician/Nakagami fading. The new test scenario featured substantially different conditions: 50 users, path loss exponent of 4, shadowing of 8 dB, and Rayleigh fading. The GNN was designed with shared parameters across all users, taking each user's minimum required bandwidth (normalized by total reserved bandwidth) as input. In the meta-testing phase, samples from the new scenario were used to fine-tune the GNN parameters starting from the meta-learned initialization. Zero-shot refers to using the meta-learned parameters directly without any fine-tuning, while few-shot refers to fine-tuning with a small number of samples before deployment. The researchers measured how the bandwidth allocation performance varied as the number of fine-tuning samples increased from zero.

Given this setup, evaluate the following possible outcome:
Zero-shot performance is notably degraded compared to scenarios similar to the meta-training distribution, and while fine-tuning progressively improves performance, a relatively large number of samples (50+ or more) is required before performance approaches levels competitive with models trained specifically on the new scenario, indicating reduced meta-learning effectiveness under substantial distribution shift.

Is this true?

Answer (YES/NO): NO